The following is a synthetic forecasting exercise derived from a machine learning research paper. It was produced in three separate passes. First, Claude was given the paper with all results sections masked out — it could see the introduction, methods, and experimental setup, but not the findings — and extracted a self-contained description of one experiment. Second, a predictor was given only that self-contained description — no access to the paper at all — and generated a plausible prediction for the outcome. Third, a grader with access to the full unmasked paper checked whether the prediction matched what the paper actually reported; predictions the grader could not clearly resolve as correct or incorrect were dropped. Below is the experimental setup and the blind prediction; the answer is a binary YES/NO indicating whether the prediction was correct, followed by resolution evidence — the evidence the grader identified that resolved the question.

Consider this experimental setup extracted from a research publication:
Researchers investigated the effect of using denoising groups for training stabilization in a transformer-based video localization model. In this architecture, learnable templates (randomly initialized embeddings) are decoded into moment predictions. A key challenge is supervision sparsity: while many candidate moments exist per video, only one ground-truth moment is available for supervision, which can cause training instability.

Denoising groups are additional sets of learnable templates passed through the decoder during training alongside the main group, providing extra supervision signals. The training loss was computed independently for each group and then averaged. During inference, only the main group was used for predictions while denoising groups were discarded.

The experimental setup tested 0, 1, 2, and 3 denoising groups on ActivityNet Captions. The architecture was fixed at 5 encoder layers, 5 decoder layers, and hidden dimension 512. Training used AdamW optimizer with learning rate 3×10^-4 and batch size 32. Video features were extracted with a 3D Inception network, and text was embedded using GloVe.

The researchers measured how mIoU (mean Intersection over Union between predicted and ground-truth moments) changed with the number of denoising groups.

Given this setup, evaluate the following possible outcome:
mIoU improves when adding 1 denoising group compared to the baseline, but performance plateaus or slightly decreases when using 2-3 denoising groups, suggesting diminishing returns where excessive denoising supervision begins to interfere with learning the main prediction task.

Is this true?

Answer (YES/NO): YES